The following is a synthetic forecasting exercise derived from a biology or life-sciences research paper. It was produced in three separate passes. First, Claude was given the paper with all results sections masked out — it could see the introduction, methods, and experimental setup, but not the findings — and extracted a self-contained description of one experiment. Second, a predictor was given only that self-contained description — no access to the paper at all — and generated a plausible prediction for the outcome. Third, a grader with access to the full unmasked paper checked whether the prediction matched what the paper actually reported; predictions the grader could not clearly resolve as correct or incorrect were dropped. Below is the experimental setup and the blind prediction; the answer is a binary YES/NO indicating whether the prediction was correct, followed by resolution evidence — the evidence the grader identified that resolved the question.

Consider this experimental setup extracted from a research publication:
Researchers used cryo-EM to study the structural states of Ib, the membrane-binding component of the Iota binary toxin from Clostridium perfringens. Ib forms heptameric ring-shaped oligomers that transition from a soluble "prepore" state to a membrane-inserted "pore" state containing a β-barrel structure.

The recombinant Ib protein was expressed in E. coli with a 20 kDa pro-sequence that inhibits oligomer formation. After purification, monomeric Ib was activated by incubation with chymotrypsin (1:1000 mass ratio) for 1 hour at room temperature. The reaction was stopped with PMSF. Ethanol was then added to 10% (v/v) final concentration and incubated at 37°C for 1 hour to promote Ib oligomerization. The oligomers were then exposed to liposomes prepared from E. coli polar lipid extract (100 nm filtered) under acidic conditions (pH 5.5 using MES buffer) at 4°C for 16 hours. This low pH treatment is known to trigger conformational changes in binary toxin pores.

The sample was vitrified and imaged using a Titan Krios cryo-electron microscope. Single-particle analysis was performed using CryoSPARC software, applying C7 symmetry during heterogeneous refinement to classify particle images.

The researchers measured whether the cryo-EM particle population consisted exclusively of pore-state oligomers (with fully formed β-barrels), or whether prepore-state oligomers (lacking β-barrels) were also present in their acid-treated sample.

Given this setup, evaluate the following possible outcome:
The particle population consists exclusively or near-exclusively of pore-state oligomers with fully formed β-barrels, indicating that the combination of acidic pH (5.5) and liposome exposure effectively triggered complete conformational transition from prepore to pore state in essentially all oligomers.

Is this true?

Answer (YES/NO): NO